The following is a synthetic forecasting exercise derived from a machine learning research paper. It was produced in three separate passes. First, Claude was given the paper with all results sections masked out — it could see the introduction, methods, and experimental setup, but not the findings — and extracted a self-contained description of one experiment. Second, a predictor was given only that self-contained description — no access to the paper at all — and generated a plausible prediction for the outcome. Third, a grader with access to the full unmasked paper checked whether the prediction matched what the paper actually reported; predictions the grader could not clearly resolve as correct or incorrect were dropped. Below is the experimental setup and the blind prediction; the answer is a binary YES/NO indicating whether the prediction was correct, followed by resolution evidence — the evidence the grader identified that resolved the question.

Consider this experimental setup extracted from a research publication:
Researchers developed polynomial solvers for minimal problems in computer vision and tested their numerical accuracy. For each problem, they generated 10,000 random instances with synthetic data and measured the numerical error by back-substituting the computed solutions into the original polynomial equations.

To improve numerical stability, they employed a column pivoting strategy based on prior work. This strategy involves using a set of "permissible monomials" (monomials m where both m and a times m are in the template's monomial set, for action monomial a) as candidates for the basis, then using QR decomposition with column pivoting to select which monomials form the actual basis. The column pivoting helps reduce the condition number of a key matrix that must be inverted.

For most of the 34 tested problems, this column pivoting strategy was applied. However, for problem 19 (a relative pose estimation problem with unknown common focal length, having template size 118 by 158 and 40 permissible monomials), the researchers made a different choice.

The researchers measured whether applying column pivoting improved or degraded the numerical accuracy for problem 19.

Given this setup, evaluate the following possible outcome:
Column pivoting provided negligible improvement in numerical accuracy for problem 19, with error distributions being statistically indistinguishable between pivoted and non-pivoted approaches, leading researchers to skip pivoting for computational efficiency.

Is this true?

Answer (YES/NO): NO